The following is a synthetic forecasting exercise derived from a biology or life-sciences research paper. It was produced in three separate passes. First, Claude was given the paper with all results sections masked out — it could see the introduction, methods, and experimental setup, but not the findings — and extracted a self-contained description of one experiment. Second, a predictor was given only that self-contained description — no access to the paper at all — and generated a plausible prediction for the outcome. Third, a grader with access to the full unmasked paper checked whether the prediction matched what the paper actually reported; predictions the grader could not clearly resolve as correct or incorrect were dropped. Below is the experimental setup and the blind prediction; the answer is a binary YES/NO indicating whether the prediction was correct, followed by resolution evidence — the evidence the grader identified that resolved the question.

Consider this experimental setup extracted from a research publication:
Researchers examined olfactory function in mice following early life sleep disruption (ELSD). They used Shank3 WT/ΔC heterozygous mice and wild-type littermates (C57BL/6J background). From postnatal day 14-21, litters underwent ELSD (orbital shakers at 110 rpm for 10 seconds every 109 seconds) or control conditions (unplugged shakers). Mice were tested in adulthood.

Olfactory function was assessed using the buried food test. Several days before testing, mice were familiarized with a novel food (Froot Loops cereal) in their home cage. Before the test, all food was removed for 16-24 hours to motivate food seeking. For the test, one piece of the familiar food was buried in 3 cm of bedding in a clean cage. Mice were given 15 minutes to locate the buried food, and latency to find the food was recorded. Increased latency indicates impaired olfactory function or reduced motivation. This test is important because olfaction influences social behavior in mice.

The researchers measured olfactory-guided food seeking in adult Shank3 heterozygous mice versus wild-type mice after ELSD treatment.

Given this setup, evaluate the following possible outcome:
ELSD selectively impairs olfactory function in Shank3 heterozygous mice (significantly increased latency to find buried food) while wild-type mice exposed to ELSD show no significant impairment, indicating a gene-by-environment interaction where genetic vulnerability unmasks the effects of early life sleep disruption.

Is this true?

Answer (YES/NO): NO